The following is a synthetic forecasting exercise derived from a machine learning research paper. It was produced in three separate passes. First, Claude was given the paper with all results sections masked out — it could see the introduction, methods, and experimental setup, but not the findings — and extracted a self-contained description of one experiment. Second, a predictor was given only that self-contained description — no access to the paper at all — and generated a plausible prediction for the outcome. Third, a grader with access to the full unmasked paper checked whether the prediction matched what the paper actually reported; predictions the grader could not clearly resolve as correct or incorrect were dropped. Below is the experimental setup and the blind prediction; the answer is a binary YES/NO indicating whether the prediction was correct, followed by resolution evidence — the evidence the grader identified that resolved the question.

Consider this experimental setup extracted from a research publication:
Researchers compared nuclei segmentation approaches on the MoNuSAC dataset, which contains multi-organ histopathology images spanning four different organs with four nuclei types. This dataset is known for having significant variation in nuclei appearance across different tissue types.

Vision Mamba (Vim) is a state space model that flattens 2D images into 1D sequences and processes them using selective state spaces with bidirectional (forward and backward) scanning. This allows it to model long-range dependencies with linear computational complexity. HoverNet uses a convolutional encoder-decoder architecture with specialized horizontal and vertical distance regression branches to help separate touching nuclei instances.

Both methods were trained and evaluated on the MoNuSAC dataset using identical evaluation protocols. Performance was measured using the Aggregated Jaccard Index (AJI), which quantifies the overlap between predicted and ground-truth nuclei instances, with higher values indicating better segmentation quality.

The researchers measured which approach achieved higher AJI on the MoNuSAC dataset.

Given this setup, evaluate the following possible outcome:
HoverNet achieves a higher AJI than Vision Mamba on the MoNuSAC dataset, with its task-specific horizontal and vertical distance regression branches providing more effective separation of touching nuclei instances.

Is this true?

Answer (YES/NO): NO